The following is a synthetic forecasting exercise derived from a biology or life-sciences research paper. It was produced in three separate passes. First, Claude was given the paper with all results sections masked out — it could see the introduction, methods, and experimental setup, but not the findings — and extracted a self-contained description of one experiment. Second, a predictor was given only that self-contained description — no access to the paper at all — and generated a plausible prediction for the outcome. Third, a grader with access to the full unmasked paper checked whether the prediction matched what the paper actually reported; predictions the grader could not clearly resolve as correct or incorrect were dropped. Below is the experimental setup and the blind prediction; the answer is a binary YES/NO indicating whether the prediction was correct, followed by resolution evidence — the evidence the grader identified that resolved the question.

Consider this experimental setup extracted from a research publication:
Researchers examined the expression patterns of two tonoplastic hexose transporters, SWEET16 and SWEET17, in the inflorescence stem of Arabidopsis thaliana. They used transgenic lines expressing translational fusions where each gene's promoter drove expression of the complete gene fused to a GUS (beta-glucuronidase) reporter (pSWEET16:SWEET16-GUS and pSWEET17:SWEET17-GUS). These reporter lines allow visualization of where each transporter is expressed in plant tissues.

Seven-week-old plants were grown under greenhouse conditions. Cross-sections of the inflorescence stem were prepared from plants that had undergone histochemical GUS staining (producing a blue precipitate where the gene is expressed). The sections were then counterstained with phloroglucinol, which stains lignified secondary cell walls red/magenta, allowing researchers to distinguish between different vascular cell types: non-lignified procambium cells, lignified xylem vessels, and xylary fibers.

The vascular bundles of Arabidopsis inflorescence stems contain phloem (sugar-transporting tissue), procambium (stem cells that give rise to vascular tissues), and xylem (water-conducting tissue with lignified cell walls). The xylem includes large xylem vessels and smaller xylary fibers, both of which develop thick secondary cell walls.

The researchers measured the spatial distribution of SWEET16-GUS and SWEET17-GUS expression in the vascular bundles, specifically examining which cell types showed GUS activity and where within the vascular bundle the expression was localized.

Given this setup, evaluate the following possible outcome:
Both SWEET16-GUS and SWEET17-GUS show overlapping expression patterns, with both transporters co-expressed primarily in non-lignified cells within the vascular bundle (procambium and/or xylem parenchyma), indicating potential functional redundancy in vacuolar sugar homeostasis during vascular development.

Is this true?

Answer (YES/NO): NO